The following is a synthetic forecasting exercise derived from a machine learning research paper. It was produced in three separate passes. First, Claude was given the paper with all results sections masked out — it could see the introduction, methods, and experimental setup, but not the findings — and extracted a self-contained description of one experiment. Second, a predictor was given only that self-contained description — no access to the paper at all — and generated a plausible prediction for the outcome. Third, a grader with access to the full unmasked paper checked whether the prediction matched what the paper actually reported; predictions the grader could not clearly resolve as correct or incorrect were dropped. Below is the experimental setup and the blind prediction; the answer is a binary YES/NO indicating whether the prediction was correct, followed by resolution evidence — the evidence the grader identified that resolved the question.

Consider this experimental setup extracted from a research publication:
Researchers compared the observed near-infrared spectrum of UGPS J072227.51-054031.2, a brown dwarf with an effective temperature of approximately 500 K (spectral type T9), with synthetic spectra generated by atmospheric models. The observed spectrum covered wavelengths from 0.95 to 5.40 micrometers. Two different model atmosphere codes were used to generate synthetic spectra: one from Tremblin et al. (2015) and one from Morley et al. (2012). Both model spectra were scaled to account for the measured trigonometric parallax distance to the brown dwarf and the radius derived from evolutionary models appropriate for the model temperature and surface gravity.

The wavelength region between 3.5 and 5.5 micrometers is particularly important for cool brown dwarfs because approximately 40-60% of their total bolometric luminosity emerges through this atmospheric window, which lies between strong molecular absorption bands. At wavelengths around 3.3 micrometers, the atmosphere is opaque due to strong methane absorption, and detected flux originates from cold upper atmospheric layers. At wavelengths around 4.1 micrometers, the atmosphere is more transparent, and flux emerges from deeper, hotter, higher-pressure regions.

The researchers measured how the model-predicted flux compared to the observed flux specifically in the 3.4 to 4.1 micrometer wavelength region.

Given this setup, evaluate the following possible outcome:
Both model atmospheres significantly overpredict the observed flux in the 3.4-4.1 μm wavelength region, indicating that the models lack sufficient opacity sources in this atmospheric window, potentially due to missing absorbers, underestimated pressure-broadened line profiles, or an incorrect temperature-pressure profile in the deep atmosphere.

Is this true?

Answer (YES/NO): NO